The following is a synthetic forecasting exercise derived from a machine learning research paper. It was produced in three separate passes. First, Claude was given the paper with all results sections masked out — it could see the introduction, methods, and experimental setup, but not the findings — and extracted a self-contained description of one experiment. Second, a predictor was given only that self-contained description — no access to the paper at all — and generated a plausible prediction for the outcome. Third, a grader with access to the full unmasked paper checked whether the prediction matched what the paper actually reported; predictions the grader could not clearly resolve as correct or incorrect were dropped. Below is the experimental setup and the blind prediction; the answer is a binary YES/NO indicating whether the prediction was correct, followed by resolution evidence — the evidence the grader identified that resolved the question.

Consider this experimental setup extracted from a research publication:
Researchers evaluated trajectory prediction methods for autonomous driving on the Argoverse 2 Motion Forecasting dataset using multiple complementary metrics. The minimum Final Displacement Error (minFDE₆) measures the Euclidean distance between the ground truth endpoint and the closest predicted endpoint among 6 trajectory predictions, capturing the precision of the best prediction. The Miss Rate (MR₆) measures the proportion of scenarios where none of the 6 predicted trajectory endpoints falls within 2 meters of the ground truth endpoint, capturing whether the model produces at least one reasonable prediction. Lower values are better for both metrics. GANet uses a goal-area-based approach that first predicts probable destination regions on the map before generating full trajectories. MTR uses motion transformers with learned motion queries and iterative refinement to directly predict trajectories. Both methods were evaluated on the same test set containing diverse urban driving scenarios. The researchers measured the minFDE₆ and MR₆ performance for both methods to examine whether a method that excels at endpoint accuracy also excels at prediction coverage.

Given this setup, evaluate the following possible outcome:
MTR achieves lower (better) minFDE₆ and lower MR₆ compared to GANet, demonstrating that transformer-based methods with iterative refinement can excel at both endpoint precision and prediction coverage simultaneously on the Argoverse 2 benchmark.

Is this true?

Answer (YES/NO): NO